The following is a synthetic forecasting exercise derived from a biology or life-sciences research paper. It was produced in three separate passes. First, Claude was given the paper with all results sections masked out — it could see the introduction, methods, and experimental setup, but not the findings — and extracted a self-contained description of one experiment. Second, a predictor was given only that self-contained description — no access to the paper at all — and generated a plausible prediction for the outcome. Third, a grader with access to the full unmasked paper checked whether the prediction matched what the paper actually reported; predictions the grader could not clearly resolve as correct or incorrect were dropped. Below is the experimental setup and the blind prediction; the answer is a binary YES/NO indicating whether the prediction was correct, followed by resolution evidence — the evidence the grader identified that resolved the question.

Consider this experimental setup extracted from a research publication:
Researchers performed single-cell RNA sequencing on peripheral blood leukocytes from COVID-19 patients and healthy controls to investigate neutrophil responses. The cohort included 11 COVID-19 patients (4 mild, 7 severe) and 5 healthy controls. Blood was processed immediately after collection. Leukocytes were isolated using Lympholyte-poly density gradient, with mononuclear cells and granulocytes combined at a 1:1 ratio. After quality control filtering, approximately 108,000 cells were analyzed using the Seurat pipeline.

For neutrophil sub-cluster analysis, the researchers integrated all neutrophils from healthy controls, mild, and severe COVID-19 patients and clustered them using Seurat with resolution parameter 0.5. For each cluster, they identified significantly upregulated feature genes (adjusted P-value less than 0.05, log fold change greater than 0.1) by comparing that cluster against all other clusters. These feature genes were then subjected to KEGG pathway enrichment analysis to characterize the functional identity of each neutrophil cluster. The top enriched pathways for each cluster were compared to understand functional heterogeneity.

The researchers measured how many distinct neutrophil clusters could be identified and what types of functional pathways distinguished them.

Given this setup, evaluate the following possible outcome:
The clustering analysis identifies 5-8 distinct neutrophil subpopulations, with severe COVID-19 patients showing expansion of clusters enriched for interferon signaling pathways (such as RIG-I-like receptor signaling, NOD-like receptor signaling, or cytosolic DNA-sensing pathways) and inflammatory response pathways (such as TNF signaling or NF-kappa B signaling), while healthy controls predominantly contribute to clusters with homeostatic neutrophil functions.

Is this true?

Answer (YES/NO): NO